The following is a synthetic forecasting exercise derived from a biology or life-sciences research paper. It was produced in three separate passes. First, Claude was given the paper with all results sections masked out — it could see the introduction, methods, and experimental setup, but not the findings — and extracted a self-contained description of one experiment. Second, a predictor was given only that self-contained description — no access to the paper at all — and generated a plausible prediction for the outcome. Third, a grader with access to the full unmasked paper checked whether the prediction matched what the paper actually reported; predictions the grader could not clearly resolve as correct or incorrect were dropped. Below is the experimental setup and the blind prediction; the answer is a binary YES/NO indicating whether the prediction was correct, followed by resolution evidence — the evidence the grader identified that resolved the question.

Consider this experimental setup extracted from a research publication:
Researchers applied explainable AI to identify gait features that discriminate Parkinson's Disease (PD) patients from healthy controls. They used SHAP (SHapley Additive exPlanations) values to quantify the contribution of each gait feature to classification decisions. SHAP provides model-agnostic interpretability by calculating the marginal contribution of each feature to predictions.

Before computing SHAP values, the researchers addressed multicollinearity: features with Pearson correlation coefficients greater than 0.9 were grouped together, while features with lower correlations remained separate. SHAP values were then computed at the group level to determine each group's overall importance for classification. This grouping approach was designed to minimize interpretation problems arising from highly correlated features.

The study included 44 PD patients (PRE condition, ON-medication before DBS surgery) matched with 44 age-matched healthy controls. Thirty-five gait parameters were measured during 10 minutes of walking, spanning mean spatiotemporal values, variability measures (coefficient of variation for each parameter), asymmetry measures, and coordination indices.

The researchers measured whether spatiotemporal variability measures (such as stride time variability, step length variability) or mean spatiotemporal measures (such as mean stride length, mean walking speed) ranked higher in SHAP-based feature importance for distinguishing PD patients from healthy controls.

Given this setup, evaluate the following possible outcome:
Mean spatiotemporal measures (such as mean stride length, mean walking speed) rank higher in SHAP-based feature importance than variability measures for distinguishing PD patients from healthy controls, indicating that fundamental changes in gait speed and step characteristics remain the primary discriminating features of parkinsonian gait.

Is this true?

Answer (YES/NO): NO